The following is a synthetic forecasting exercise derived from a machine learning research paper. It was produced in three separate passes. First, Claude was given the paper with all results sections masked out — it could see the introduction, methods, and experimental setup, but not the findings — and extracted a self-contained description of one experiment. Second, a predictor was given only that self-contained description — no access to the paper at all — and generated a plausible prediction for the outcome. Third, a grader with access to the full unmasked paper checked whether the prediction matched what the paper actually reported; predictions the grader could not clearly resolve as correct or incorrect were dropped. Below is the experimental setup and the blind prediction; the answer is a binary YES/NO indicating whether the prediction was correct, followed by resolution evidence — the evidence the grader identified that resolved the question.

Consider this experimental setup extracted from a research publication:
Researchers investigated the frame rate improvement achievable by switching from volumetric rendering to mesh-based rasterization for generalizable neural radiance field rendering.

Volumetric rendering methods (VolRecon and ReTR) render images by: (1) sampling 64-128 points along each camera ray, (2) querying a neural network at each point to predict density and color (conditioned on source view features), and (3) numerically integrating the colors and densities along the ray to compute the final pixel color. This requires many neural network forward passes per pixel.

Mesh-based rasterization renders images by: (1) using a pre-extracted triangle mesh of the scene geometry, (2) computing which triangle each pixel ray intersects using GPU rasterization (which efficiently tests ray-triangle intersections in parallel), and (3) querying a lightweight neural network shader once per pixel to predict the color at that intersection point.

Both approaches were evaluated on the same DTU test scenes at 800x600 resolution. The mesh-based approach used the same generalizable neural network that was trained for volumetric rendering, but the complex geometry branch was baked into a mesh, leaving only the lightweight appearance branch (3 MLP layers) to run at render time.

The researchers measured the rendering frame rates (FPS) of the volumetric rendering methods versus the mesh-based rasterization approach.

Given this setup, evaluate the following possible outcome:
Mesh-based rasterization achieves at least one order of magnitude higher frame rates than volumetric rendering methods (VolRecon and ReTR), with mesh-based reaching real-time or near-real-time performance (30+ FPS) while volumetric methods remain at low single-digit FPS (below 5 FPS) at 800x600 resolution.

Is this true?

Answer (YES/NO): YES